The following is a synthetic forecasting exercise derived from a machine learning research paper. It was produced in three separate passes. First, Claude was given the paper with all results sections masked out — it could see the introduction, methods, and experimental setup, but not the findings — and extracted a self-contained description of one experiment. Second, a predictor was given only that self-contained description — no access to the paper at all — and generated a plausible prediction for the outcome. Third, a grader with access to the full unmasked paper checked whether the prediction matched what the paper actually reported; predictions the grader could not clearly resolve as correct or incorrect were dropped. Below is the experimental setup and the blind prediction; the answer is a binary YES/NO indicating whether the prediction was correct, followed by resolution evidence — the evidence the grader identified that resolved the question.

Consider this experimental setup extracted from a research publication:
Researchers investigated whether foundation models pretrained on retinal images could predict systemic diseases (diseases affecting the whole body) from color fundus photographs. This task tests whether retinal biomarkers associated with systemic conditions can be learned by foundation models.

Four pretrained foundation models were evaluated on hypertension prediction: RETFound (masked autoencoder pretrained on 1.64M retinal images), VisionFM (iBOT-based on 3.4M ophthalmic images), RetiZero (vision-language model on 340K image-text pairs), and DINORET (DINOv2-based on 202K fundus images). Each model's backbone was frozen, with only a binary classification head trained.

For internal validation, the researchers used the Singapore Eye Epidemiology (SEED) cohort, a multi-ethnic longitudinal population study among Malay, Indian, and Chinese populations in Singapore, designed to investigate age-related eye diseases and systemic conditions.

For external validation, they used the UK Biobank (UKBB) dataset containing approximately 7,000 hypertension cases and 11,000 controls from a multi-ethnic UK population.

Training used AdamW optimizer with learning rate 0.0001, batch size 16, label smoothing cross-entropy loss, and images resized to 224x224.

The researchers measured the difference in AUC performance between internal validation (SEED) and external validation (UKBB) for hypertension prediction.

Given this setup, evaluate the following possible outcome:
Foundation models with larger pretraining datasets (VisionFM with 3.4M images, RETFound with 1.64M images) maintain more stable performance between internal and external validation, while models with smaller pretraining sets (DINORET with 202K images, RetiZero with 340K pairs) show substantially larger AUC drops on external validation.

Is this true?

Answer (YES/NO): NO